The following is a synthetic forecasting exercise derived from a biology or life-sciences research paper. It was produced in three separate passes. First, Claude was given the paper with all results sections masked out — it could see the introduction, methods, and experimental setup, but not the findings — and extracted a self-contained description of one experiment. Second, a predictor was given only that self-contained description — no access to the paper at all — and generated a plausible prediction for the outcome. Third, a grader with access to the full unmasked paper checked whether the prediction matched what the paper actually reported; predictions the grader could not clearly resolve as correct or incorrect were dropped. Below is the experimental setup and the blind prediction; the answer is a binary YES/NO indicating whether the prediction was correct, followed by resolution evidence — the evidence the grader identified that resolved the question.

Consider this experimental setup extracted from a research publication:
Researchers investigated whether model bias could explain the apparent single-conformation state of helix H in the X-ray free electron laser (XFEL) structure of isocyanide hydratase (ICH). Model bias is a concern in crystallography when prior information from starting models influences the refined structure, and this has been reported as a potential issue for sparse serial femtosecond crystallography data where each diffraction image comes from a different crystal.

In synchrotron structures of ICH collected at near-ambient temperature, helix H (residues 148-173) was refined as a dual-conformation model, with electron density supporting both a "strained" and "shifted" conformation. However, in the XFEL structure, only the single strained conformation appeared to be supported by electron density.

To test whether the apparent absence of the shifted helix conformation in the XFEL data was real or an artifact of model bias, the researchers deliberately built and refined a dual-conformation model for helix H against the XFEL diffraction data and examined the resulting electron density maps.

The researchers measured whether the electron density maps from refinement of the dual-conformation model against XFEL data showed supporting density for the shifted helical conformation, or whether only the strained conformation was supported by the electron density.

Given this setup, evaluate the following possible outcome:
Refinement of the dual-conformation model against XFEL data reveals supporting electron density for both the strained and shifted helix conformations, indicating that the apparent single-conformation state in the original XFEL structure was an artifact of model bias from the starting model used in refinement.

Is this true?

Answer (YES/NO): NO